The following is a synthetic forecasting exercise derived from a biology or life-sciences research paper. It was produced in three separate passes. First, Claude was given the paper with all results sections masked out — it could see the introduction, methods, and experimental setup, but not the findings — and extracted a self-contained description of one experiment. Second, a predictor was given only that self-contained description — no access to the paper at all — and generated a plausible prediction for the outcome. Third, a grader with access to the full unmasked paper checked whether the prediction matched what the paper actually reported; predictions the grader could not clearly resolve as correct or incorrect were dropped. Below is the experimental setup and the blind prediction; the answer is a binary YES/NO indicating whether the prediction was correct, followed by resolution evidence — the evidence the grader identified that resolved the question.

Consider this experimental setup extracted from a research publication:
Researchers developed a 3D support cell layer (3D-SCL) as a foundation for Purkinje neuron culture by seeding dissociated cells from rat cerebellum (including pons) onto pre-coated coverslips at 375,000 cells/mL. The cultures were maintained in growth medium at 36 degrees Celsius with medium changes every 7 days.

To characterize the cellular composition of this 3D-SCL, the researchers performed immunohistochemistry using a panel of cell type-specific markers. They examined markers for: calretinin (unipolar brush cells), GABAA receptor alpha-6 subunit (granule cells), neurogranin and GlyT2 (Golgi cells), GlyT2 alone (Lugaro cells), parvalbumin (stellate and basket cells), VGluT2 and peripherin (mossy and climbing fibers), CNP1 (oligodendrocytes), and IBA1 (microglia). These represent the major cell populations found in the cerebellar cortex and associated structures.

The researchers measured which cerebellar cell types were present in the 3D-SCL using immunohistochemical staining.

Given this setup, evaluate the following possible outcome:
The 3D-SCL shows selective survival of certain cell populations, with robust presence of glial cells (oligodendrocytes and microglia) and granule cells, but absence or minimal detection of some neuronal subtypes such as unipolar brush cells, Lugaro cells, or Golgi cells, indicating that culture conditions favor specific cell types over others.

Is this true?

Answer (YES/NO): NO